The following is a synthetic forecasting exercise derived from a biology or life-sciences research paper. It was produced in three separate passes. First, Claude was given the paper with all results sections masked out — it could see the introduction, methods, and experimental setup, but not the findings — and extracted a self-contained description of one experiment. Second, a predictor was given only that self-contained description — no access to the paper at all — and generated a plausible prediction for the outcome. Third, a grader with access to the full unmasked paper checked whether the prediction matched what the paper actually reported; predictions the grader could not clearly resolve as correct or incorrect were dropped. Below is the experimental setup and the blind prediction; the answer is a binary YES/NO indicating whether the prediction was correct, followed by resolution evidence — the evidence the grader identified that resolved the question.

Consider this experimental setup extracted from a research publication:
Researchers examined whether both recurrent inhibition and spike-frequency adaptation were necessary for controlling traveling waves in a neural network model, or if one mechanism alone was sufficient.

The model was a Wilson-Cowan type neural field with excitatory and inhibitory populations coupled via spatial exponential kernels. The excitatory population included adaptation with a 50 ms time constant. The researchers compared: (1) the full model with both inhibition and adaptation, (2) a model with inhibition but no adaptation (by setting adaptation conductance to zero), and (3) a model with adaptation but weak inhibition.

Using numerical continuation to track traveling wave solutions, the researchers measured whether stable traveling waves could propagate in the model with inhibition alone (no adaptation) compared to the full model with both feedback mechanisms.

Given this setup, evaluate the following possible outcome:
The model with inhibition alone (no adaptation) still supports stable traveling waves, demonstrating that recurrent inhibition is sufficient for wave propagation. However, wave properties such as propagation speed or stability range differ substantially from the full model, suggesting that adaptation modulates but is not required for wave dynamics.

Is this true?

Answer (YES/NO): YES